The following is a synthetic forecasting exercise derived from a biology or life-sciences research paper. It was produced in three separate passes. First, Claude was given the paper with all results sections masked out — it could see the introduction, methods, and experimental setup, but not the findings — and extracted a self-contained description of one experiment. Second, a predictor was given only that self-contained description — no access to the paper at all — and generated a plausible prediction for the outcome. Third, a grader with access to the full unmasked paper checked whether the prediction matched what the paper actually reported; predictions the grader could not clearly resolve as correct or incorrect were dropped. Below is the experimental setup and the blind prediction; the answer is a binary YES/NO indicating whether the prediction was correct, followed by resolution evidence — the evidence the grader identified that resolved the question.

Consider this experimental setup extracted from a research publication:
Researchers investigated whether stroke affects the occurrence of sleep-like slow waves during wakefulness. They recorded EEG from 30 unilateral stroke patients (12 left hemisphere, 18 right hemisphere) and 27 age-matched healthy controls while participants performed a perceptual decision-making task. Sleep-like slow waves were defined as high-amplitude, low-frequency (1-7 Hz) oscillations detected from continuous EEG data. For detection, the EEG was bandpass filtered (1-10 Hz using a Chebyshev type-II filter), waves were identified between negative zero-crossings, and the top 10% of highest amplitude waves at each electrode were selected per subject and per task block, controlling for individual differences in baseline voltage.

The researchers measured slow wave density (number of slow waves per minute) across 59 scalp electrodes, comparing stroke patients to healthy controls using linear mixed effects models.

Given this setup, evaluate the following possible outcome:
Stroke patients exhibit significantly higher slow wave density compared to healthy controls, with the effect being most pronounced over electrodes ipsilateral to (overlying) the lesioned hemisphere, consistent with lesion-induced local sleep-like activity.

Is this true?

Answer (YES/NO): NO